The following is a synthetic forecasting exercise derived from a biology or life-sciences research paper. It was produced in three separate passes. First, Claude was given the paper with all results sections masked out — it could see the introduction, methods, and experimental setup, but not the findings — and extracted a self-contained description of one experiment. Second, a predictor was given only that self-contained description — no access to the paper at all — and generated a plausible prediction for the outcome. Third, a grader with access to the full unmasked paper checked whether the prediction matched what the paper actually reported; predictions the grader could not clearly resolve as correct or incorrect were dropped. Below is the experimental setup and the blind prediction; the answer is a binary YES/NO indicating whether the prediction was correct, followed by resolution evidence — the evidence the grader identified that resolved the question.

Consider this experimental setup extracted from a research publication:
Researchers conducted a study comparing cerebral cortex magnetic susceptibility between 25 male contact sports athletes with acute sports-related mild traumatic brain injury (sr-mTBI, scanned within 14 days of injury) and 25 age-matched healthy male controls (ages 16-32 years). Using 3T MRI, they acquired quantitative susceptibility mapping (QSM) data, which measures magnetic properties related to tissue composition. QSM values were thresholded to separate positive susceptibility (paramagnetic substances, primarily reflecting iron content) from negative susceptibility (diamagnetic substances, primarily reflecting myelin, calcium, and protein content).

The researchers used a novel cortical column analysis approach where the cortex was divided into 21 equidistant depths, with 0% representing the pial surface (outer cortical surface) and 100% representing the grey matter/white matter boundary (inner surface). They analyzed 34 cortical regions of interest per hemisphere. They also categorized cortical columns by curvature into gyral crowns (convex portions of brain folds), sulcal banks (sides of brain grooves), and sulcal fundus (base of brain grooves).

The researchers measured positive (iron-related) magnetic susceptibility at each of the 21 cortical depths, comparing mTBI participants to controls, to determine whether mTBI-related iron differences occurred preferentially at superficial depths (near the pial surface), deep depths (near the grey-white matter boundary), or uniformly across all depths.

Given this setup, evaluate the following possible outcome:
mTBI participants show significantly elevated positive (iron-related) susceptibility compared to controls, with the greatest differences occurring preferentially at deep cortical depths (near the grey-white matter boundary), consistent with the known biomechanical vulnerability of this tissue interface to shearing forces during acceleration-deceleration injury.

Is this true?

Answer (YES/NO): NO